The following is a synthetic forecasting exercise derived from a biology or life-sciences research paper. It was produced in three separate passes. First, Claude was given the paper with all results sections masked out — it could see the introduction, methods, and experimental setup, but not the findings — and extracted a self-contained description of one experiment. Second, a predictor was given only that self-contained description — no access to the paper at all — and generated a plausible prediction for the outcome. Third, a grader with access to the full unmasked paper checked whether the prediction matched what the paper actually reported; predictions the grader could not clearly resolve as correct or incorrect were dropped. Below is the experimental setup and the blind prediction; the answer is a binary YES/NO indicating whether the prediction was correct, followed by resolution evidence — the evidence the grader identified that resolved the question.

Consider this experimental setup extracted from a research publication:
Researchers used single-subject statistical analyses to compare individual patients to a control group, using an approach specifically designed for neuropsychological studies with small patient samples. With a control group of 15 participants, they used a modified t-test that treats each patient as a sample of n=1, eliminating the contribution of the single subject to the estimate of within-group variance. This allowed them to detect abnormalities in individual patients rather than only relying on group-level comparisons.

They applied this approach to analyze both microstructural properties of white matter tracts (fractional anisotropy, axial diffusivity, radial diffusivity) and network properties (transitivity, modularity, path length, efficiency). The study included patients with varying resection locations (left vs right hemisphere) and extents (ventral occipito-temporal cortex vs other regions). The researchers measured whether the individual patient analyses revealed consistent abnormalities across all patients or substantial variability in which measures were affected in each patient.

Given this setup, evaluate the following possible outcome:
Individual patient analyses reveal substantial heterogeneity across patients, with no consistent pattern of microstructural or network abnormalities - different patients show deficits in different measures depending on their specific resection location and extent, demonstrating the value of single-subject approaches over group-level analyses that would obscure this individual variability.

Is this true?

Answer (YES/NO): NO